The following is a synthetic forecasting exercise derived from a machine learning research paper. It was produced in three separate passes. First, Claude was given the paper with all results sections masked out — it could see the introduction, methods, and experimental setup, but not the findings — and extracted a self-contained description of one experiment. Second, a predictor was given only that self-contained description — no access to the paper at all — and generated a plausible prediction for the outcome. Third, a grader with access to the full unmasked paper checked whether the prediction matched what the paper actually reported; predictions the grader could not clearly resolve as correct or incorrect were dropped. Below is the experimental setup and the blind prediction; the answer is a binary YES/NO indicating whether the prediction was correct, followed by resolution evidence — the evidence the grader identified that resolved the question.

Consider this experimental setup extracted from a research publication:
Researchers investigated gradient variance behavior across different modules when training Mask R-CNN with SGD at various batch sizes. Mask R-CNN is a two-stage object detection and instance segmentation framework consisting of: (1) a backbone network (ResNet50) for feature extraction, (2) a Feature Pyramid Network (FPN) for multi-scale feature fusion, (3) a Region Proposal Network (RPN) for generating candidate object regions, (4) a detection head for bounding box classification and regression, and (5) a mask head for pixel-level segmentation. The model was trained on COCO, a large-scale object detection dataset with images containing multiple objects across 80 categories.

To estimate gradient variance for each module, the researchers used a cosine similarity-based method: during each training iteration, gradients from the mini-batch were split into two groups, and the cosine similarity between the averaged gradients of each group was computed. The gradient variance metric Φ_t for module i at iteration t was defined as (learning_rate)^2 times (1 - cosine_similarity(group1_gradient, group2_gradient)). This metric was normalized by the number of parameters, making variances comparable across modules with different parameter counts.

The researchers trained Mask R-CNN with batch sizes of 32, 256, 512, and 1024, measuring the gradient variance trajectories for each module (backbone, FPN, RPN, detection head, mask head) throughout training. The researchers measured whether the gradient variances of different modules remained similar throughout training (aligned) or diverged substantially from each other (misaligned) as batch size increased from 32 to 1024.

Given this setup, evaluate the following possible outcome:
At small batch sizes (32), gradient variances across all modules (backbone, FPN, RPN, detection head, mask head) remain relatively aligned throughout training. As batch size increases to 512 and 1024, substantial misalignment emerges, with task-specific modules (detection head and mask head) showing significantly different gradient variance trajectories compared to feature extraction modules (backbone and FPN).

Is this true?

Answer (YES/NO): NO